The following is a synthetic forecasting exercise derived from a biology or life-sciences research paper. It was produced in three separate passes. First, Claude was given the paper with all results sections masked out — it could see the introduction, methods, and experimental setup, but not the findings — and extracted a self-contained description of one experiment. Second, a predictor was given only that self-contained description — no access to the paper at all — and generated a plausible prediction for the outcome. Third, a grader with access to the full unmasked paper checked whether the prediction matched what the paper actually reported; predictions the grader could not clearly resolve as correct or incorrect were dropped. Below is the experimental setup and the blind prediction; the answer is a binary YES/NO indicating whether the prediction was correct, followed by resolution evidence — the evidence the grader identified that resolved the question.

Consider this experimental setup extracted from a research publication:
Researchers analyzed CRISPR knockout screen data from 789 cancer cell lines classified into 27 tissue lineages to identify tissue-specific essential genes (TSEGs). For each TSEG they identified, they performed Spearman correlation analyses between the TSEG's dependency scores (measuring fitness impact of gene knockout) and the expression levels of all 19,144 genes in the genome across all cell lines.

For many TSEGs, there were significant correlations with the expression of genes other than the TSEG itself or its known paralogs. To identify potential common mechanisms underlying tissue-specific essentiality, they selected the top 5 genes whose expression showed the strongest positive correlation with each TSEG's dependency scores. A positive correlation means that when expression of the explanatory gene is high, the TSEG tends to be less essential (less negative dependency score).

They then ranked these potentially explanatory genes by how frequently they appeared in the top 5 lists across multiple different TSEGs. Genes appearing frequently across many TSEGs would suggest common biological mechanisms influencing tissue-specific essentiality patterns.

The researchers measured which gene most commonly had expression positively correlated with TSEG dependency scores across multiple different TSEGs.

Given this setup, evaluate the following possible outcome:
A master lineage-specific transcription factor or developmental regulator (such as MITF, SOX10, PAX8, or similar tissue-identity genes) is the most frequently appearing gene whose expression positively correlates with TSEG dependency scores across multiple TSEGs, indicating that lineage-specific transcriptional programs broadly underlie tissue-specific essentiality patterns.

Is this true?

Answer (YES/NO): NO